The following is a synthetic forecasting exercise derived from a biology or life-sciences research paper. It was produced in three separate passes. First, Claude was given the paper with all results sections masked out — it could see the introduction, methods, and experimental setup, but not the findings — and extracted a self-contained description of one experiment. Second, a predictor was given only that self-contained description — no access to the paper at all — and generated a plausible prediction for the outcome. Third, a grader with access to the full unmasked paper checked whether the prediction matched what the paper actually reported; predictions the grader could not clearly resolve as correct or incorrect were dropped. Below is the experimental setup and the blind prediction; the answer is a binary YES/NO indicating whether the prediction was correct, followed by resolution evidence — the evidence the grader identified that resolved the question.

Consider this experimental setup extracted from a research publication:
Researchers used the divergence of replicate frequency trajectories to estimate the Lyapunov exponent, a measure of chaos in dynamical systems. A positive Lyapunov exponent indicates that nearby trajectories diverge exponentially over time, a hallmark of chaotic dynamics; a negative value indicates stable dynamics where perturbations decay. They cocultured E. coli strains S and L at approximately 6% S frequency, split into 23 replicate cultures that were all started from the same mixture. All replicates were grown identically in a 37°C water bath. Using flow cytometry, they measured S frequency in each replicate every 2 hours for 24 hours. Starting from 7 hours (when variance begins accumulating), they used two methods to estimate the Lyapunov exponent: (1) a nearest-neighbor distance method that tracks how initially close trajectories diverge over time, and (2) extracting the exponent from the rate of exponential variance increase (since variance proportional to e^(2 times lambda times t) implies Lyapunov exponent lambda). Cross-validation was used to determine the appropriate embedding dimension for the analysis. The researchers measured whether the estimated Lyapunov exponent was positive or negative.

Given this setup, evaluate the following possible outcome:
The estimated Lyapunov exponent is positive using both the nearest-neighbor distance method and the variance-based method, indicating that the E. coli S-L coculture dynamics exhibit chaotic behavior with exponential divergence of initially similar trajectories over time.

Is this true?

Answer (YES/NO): YES